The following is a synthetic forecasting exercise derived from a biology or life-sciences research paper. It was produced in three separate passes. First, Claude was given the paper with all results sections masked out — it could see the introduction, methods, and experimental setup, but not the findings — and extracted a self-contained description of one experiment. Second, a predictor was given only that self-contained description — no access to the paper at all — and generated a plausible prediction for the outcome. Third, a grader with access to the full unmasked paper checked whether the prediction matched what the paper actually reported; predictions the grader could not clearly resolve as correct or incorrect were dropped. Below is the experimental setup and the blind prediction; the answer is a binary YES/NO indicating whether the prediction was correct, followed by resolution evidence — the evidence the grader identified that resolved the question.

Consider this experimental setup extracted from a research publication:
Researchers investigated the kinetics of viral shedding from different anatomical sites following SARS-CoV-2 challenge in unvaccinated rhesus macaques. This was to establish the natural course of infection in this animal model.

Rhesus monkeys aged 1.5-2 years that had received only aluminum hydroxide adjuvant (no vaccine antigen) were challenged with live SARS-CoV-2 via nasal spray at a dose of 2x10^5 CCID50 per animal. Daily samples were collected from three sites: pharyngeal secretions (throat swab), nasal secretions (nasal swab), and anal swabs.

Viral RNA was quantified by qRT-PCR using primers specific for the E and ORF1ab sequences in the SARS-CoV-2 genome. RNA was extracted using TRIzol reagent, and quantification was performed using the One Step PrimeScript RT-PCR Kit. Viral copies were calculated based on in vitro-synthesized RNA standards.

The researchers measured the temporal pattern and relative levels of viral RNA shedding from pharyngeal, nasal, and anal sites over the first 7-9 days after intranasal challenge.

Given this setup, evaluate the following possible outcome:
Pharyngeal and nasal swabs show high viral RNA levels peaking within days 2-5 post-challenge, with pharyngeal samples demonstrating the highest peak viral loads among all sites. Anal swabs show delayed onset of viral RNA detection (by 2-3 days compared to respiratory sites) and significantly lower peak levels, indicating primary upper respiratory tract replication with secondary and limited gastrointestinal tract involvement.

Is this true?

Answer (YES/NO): NO